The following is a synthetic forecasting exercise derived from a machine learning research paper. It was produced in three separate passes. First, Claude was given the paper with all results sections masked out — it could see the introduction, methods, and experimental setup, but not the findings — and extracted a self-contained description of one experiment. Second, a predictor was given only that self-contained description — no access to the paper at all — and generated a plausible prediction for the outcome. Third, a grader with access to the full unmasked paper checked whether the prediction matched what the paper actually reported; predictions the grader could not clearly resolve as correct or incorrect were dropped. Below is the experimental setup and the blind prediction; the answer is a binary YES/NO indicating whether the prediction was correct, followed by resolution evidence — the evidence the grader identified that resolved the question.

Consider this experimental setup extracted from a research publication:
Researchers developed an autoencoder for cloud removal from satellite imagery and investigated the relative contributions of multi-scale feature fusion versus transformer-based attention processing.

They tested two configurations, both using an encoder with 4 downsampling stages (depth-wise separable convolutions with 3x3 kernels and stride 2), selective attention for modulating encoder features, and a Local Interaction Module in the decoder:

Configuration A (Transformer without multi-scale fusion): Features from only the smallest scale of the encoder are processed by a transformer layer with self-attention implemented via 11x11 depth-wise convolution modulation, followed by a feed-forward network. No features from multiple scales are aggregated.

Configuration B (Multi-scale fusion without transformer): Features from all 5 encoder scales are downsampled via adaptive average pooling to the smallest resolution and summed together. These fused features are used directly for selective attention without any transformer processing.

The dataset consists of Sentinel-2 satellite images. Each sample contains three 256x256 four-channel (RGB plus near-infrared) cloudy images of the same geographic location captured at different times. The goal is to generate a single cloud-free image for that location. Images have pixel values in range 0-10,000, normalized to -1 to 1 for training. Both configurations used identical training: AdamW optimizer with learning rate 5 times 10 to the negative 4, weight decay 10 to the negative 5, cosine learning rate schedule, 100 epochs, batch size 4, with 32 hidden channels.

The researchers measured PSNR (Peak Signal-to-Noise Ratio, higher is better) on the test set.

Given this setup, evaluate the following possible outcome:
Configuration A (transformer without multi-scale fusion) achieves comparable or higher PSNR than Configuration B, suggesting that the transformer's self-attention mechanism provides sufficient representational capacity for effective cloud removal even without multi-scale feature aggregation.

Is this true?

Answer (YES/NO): YES